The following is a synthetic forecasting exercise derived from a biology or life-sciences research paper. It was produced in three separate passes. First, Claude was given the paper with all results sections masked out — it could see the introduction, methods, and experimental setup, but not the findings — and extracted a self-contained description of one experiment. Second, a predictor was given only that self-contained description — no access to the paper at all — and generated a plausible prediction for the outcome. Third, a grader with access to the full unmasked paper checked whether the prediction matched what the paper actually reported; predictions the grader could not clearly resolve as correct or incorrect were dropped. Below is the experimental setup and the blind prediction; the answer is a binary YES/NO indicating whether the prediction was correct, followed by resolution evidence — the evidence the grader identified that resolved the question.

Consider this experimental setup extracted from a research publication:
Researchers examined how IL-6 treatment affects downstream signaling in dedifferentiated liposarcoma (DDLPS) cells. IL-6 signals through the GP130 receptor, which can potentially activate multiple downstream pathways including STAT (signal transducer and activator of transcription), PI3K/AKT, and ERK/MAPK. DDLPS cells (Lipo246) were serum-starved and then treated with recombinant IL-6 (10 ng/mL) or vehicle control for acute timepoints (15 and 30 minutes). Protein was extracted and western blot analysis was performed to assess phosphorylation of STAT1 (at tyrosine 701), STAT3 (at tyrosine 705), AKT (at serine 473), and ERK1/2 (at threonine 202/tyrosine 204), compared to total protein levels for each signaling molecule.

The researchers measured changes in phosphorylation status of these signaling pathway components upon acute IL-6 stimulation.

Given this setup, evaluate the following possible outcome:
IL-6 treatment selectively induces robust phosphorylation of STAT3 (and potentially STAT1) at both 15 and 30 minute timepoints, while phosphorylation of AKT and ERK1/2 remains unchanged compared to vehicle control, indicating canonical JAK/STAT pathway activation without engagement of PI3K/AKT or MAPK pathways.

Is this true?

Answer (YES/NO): YES